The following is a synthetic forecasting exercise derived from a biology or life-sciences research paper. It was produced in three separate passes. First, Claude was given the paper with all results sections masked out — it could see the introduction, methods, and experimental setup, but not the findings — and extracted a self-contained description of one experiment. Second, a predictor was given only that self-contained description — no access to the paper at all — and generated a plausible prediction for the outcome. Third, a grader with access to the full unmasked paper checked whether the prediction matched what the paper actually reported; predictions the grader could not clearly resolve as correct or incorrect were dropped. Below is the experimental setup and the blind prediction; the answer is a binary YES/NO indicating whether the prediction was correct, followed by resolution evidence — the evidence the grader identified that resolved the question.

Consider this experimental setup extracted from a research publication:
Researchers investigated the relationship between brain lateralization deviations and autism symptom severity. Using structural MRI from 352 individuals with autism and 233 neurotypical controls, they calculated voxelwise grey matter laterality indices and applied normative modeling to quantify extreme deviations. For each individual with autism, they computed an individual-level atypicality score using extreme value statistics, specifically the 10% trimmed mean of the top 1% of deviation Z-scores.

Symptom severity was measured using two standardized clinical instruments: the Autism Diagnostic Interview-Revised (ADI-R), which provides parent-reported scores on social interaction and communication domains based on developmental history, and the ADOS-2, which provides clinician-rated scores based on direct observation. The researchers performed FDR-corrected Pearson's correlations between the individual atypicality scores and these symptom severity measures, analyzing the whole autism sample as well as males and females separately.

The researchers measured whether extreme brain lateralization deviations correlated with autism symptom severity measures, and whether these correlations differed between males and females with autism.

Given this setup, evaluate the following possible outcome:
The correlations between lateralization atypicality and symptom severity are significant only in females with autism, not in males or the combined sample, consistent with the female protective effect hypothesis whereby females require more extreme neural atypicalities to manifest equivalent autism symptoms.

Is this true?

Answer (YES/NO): NO